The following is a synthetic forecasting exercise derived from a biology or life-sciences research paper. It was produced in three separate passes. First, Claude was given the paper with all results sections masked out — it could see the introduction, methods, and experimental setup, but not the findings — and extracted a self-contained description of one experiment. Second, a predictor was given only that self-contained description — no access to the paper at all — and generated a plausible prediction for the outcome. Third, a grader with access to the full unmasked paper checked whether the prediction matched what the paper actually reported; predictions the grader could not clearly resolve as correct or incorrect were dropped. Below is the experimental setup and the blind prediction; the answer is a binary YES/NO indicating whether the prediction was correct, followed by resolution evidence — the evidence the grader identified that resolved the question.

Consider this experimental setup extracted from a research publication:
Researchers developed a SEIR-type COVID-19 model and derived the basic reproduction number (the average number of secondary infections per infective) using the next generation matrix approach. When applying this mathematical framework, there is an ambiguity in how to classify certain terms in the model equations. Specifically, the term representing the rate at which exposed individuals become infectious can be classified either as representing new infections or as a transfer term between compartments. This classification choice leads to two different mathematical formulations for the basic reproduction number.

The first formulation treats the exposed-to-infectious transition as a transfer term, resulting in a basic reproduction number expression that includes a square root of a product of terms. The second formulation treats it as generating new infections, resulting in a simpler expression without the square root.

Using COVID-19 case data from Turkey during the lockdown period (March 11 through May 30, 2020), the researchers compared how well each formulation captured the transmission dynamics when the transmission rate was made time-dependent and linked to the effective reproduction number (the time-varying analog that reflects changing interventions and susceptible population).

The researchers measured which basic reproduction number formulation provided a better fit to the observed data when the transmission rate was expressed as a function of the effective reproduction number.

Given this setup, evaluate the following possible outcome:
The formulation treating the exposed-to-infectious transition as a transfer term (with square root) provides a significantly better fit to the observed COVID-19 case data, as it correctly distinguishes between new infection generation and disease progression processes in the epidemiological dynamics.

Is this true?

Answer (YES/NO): NO